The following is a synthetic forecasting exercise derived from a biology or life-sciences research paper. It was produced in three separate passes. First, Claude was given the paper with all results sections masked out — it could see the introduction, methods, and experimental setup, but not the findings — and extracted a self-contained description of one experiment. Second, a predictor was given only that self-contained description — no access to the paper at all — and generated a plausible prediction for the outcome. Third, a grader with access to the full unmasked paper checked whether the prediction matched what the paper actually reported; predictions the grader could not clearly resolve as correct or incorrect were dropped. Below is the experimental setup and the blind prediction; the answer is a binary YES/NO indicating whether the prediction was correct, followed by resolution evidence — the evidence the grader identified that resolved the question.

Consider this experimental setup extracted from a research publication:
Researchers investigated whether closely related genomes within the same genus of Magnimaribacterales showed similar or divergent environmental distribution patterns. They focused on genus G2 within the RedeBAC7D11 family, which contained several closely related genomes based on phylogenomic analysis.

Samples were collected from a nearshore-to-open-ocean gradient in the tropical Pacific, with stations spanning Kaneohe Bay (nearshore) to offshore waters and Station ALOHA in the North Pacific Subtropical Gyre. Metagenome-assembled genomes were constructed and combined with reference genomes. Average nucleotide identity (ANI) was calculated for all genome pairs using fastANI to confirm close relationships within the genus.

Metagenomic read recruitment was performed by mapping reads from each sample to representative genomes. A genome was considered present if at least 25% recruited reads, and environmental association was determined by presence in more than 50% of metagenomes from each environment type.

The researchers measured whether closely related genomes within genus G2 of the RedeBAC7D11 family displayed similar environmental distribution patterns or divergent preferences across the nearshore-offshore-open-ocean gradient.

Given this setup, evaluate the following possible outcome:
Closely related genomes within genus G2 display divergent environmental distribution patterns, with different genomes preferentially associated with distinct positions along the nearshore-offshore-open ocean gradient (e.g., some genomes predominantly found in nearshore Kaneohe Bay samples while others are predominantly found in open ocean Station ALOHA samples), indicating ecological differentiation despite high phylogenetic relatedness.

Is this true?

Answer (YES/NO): YES